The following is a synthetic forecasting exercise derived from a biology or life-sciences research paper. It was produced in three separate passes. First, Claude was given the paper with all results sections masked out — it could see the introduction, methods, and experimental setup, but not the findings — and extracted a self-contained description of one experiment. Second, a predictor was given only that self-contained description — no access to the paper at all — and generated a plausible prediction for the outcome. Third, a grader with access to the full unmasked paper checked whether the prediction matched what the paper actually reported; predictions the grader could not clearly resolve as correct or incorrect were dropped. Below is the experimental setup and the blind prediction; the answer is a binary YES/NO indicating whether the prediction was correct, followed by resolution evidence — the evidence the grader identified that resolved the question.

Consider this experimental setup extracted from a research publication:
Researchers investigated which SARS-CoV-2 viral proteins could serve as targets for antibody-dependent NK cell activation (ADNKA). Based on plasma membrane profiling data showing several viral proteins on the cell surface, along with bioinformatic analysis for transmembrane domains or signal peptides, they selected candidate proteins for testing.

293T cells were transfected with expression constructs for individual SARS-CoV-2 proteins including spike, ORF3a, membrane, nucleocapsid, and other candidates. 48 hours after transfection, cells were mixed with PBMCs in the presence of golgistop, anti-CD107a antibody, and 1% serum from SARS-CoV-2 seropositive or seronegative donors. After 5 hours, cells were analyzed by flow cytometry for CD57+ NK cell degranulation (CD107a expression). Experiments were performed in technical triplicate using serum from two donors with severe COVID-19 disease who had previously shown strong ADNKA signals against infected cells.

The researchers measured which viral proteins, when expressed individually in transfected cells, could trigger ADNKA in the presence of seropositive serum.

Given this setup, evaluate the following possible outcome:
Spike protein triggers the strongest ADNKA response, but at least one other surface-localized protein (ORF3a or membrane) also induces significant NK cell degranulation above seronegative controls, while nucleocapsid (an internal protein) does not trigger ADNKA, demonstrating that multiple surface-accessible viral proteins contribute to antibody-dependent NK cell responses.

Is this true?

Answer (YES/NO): NO